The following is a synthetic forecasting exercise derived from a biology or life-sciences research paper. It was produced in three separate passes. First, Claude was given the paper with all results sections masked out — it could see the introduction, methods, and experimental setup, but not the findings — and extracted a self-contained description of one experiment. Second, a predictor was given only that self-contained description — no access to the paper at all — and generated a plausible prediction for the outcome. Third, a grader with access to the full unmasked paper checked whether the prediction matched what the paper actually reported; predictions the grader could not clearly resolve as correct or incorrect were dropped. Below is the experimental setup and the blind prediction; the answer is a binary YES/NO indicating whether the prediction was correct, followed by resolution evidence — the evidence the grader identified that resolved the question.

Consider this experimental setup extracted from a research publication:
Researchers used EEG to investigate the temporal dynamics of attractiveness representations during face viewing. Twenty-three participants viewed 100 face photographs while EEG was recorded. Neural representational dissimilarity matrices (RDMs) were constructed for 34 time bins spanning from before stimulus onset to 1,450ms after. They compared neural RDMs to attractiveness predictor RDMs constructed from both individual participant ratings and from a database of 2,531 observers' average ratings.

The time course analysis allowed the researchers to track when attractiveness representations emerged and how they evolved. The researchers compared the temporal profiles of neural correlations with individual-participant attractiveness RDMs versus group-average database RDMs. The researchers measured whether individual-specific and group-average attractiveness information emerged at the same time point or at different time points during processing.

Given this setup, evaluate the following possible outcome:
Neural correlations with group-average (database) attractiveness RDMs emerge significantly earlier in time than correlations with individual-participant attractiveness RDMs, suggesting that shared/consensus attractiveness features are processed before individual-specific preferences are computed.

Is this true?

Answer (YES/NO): NO